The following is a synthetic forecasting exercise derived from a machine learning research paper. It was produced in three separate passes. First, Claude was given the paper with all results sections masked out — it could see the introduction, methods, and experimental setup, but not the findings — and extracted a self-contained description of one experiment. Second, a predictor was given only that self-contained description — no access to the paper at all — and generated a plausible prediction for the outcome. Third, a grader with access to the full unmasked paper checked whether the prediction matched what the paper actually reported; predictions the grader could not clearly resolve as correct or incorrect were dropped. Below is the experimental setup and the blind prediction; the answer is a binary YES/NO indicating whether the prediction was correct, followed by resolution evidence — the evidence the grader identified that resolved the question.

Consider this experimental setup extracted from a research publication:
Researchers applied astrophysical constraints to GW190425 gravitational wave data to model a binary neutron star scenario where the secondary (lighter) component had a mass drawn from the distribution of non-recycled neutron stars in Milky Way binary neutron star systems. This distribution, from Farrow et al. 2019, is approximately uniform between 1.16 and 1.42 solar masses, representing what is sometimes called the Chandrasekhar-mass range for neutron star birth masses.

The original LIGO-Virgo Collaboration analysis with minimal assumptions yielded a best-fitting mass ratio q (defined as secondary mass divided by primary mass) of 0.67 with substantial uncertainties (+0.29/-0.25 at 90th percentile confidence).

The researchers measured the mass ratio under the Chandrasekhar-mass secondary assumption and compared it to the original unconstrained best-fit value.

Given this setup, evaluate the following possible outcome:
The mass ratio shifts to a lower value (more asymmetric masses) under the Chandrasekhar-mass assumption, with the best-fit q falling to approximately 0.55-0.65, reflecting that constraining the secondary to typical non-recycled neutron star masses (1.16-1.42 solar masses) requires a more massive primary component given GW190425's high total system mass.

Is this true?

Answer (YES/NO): NO